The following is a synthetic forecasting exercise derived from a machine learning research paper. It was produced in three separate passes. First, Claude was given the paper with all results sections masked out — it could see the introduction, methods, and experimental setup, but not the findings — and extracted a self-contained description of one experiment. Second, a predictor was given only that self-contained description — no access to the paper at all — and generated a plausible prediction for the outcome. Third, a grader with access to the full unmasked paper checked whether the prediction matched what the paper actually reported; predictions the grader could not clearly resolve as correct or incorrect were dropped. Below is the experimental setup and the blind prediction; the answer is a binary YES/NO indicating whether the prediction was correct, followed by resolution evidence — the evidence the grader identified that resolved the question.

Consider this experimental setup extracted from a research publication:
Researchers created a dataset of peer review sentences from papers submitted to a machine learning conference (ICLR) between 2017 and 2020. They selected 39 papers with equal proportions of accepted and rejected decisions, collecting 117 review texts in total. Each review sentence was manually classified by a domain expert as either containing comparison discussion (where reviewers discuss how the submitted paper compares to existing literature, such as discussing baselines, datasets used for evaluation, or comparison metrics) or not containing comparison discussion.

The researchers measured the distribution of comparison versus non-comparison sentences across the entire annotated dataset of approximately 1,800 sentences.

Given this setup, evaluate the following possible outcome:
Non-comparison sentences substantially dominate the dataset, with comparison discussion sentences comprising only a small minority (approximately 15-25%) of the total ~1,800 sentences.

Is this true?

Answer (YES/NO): NO